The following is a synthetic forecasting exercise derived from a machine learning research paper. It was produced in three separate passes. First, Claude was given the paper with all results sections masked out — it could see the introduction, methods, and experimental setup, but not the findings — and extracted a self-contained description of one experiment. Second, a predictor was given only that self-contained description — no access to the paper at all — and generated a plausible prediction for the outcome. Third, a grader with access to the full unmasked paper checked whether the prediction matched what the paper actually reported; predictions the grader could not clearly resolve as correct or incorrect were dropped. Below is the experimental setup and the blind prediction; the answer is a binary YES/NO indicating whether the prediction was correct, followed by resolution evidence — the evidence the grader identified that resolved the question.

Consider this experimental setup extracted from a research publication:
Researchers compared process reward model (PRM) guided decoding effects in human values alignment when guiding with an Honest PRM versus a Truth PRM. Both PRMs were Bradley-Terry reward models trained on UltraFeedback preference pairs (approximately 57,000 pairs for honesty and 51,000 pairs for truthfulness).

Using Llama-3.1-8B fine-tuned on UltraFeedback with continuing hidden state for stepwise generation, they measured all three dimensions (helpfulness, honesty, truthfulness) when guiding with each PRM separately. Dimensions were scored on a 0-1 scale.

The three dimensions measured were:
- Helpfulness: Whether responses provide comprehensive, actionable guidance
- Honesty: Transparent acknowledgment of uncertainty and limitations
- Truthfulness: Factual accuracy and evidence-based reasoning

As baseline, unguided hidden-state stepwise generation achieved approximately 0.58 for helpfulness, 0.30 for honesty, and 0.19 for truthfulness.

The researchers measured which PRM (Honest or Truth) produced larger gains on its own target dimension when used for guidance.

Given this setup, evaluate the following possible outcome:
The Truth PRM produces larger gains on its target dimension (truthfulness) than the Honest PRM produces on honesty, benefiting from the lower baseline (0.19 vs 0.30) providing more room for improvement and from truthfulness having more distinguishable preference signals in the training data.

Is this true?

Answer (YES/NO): NO